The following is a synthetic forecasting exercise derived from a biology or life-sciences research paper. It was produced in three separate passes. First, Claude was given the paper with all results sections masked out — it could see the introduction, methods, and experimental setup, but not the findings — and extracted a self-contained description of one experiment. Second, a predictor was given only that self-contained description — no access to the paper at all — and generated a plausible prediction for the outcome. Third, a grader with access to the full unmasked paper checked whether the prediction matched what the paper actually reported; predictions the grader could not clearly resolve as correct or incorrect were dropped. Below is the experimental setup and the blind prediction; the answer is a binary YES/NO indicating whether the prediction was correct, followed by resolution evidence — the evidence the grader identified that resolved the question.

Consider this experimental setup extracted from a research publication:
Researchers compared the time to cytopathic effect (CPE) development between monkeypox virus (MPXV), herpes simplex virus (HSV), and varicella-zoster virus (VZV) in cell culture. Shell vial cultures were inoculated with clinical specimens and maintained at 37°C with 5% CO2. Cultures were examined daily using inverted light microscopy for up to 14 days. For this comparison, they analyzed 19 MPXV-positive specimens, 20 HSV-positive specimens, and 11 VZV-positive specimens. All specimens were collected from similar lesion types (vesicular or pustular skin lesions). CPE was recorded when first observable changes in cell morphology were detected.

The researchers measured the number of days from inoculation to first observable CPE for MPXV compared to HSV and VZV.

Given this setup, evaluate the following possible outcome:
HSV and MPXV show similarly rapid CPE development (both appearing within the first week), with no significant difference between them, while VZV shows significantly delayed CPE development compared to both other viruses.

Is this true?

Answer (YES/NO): YES